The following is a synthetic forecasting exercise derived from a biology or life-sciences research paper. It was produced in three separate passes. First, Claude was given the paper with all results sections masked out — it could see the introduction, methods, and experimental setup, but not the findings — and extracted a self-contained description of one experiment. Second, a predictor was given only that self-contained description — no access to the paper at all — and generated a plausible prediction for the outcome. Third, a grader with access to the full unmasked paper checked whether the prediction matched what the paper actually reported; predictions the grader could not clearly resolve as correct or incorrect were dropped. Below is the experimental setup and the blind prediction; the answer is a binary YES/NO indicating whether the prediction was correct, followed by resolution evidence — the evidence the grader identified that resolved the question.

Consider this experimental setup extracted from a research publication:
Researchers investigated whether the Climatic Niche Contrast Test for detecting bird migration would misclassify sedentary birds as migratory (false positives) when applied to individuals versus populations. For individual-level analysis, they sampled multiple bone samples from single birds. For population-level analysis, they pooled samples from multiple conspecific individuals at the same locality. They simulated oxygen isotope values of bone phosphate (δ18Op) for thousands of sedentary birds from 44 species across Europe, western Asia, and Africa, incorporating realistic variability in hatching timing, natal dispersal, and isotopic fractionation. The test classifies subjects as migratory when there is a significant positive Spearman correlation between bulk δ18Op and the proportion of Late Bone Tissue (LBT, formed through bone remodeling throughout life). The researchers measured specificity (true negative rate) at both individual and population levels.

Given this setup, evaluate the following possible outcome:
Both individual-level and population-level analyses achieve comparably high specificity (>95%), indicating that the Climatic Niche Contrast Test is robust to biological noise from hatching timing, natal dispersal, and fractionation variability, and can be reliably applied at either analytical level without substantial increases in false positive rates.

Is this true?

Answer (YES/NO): NO